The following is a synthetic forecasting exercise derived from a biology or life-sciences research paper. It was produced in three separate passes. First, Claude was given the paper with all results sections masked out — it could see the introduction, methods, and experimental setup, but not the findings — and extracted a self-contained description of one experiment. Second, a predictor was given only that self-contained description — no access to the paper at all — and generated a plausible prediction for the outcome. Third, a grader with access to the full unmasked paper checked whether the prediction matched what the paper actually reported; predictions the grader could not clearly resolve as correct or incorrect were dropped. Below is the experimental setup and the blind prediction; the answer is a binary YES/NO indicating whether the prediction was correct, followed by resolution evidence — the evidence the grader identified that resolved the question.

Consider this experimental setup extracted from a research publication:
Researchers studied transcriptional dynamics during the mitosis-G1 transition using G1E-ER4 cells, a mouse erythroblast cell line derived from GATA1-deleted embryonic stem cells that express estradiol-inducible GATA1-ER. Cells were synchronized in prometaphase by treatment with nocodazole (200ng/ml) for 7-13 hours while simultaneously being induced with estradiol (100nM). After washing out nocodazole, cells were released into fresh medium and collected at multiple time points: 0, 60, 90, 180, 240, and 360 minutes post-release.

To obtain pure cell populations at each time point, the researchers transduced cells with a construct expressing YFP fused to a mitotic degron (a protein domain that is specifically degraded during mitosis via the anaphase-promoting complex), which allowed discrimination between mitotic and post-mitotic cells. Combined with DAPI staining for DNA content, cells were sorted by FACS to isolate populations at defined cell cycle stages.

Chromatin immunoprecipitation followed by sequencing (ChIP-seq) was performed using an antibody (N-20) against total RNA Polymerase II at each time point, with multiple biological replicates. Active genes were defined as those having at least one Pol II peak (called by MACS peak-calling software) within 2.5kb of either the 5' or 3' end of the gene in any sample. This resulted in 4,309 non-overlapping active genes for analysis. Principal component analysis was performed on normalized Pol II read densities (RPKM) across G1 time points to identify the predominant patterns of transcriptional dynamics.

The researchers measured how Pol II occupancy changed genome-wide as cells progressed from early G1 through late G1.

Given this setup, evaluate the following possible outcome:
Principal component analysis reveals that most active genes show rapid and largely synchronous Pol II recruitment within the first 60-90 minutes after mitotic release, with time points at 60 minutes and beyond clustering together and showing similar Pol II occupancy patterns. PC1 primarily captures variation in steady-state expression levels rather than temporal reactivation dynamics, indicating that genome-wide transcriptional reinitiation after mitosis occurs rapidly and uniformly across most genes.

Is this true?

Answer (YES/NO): NO